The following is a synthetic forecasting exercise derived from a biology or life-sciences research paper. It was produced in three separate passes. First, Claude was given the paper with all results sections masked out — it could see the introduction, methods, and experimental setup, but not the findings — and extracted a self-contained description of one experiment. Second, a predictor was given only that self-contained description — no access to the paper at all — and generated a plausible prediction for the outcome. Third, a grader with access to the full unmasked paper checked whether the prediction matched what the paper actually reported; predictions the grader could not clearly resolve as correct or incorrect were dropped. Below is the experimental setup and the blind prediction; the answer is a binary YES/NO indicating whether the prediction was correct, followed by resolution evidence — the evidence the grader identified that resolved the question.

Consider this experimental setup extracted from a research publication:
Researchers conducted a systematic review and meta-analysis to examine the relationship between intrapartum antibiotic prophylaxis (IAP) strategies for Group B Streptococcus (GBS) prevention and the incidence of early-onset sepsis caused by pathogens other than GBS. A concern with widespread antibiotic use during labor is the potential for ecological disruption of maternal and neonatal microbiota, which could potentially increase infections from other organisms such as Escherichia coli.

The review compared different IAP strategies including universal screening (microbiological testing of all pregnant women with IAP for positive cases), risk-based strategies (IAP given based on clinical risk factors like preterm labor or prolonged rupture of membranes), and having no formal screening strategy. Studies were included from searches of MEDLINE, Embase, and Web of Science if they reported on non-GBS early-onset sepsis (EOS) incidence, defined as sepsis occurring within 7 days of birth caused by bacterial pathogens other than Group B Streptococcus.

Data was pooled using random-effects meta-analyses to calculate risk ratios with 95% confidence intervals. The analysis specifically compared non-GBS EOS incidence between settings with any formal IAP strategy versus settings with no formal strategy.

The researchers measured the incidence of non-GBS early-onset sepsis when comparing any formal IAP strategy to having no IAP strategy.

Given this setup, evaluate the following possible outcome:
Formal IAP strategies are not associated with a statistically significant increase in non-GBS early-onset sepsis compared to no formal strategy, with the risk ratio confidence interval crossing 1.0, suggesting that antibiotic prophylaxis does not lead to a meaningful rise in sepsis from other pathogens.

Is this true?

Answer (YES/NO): NO